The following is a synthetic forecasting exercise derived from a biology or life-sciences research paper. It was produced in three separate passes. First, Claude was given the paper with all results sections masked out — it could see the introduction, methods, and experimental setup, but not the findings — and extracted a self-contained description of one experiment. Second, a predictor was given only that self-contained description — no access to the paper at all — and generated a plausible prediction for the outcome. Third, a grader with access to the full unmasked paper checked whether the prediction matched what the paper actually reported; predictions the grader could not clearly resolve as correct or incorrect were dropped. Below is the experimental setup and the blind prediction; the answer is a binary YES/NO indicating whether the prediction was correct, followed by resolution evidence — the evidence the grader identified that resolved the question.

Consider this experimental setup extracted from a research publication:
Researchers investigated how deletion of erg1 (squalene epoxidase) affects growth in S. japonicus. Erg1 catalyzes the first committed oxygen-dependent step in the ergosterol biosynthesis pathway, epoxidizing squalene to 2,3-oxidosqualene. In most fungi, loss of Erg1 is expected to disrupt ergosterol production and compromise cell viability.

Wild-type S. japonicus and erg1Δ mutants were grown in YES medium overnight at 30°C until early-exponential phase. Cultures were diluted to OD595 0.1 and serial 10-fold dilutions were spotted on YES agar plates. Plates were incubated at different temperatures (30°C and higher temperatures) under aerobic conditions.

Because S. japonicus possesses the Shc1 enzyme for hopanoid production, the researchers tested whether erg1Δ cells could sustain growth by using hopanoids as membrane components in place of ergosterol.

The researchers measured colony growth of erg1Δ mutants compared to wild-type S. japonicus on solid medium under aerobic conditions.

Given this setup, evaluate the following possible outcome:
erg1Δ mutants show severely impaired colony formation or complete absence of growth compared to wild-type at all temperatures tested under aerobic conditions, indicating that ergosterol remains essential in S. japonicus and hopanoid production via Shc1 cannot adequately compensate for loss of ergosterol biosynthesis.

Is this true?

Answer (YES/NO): NO